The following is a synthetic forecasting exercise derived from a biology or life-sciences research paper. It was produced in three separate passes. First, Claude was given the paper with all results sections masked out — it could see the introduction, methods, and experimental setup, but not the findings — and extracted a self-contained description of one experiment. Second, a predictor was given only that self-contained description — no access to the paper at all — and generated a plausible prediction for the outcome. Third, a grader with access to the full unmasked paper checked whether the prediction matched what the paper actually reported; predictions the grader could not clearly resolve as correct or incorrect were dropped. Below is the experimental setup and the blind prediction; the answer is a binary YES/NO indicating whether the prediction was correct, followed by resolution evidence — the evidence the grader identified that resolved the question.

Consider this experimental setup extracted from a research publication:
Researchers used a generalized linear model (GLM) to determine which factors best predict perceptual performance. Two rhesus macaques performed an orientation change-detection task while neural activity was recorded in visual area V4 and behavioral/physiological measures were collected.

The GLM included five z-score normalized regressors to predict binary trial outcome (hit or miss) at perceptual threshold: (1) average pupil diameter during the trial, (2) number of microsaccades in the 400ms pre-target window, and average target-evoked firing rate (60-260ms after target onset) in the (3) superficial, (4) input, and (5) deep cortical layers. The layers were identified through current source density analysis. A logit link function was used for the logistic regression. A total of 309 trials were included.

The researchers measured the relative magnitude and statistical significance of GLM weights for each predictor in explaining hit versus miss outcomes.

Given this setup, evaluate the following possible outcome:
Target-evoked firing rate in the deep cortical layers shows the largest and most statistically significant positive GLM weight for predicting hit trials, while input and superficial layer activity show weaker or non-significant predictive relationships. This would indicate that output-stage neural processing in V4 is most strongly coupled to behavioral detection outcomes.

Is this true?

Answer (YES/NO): NO